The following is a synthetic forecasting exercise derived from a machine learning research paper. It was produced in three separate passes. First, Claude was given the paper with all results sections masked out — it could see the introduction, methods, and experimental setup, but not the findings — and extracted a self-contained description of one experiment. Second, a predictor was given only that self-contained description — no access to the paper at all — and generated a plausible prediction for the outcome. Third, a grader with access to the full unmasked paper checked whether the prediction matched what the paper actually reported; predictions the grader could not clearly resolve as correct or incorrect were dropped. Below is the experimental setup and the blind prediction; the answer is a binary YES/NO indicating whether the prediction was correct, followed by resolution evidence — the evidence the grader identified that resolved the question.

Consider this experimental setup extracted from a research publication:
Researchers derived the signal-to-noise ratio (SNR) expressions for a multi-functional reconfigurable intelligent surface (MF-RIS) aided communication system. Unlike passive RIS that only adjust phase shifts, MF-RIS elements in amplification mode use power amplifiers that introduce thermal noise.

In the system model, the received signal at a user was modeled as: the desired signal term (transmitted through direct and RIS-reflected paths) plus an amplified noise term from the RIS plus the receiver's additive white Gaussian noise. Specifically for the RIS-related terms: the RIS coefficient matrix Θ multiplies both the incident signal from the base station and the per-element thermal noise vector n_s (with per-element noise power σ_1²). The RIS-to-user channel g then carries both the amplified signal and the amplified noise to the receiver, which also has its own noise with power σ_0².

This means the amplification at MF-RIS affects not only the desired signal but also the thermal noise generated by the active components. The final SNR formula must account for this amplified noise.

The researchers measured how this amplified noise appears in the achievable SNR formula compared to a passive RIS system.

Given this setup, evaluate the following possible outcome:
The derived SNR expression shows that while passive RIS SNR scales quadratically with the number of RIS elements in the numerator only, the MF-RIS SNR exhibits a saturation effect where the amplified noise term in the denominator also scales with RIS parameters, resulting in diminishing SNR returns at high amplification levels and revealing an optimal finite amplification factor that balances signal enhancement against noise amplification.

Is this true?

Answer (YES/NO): NO